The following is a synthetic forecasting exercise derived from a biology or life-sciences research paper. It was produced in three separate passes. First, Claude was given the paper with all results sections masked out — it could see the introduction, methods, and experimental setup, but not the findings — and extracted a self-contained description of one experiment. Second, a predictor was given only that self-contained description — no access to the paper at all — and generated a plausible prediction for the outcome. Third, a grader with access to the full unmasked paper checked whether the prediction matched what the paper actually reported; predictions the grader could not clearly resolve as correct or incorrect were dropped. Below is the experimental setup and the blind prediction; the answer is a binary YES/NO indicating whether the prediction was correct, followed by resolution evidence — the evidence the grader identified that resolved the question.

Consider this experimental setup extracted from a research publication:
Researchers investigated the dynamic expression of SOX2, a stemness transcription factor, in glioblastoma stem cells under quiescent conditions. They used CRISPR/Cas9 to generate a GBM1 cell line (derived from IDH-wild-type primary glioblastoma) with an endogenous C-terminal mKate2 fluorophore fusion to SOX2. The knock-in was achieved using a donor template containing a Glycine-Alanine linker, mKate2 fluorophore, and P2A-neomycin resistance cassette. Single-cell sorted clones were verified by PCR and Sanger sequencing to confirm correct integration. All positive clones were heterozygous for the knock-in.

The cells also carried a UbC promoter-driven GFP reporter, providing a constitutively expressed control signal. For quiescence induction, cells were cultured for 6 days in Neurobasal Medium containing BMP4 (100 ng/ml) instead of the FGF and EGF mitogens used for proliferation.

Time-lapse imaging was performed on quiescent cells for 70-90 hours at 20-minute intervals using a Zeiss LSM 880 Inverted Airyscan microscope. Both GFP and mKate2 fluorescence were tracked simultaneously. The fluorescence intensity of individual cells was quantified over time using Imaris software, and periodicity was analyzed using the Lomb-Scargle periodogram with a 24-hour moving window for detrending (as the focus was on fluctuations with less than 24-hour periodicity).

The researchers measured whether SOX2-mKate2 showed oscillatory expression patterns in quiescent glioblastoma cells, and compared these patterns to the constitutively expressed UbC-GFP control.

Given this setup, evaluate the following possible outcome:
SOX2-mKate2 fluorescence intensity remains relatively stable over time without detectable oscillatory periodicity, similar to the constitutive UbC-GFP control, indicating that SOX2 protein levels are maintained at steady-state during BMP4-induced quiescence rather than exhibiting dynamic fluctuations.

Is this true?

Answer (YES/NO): NO